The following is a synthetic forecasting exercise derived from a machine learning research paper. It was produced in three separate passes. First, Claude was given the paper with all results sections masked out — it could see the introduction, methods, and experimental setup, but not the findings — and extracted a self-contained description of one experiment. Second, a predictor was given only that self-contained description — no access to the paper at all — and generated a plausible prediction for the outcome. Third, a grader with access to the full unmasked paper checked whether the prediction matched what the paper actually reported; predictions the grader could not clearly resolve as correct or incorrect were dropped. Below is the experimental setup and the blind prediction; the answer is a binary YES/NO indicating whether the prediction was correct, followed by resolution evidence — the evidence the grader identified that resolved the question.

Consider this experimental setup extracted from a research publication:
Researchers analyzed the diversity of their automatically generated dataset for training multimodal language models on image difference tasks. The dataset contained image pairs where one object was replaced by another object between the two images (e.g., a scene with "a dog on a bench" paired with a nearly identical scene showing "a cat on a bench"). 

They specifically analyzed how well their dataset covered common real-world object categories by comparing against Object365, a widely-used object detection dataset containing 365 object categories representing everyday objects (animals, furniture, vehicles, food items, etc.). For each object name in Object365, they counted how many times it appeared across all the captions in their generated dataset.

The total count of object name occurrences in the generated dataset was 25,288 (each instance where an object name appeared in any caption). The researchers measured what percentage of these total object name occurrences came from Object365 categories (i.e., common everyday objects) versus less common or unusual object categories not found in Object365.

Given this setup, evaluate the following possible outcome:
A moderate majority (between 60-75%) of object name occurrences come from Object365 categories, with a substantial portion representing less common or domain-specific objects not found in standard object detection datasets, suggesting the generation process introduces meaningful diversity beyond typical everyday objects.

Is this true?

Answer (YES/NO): NO